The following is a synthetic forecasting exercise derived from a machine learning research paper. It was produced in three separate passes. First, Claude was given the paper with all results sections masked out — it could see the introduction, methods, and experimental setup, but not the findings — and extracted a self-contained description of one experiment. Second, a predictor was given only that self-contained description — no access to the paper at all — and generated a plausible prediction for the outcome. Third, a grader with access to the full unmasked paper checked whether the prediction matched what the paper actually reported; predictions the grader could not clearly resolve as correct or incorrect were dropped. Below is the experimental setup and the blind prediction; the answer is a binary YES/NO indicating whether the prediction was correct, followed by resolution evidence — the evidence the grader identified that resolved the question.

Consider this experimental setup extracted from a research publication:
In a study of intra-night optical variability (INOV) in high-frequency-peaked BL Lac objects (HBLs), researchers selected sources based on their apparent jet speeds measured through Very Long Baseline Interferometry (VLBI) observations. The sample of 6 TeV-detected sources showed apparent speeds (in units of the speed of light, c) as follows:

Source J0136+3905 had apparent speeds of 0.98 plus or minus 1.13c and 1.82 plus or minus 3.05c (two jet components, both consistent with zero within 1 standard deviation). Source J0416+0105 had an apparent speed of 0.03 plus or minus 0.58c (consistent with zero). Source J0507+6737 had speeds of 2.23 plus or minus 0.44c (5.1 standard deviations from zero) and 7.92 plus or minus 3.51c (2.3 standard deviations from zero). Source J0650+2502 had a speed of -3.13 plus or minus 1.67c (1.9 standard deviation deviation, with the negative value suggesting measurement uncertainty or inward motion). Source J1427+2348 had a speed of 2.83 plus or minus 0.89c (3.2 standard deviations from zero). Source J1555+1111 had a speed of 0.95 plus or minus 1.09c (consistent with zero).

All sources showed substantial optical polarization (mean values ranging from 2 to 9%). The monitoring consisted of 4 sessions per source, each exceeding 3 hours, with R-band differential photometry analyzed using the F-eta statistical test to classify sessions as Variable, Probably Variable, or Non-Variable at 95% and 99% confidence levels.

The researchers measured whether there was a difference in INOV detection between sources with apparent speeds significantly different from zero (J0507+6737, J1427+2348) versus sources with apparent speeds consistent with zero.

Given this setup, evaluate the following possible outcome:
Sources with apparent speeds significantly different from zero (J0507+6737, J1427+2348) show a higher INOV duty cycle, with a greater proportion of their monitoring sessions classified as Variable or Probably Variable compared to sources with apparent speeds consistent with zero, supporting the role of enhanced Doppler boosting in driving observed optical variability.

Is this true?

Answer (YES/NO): NO